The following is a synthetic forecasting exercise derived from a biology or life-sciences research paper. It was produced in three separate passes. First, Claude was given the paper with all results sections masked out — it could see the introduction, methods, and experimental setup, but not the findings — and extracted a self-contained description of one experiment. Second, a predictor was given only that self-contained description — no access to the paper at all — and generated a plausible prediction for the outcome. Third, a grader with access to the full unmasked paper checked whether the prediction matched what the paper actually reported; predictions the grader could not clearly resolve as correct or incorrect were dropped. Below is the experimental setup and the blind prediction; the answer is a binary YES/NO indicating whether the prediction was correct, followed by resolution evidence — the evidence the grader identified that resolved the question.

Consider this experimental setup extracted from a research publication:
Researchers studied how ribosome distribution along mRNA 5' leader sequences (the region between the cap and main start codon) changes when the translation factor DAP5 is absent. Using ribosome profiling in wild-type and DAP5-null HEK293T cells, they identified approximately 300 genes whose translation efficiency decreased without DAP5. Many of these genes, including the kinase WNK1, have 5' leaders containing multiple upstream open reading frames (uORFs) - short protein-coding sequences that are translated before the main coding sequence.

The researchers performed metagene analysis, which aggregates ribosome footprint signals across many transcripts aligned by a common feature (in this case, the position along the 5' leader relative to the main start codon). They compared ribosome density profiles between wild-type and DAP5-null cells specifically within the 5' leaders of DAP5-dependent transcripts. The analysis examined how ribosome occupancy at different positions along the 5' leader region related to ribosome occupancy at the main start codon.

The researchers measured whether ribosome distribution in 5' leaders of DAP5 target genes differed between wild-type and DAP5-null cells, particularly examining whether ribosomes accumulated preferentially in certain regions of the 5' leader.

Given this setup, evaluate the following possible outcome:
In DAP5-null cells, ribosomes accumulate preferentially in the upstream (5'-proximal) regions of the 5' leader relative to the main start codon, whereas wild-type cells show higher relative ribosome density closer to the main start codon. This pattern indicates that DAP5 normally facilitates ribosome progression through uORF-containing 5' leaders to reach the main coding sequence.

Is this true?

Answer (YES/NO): YES